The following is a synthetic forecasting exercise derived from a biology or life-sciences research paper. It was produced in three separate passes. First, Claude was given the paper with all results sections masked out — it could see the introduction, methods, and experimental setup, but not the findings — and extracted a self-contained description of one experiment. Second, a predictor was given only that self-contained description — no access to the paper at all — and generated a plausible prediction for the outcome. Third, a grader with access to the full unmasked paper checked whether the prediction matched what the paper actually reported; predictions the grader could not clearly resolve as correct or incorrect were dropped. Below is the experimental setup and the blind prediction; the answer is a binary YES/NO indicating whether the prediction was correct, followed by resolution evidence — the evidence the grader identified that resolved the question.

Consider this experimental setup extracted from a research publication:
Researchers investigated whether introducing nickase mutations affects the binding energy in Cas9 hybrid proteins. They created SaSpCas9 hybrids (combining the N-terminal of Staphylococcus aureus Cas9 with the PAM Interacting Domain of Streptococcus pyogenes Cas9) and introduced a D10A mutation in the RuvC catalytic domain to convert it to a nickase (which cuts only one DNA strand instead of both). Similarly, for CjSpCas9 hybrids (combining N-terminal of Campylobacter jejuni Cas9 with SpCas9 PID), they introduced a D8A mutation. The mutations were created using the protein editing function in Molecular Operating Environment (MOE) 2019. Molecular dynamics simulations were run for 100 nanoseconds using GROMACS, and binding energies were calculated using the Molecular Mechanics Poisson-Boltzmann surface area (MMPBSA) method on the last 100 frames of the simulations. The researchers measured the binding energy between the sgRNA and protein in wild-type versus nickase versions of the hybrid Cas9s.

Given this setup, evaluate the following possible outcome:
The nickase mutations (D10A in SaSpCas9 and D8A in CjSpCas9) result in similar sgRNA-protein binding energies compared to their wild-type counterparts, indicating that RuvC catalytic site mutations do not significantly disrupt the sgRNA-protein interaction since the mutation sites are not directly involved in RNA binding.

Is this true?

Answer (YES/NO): NO